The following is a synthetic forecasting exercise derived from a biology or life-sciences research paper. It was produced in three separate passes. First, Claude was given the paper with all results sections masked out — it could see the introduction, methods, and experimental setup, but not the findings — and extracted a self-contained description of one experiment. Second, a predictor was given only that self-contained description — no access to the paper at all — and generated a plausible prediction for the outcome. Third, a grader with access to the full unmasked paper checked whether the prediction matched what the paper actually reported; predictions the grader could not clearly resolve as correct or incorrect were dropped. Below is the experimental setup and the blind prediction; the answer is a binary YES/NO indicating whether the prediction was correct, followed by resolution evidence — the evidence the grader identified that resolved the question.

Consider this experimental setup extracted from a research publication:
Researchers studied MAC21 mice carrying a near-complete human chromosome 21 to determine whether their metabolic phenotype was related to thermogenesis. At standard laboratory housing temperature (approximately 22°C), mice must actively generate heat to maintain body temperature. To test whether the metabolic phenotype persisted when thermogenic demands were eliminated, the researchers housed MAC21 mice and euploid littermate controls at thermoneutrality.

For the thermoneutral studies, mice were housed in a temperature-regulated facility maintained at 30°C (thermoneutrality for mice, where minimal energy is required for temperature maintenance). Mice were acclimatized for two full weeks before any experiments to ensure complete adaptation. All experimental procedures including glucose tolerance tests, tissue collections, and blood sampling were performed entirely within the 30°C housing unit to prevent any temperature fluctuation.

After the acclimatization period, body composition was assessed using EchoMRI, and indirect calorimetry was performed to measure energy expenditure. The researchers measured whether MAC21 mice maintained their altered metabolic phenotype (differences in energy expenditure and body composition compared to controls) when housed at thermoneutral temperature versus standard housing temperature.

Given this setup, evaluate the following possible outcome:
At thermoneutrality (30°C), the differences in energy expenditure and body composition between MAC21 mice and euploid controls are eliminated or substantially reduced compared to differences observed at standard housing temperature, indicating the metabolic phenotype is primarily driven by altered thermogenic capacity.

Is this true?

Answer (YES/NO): NO